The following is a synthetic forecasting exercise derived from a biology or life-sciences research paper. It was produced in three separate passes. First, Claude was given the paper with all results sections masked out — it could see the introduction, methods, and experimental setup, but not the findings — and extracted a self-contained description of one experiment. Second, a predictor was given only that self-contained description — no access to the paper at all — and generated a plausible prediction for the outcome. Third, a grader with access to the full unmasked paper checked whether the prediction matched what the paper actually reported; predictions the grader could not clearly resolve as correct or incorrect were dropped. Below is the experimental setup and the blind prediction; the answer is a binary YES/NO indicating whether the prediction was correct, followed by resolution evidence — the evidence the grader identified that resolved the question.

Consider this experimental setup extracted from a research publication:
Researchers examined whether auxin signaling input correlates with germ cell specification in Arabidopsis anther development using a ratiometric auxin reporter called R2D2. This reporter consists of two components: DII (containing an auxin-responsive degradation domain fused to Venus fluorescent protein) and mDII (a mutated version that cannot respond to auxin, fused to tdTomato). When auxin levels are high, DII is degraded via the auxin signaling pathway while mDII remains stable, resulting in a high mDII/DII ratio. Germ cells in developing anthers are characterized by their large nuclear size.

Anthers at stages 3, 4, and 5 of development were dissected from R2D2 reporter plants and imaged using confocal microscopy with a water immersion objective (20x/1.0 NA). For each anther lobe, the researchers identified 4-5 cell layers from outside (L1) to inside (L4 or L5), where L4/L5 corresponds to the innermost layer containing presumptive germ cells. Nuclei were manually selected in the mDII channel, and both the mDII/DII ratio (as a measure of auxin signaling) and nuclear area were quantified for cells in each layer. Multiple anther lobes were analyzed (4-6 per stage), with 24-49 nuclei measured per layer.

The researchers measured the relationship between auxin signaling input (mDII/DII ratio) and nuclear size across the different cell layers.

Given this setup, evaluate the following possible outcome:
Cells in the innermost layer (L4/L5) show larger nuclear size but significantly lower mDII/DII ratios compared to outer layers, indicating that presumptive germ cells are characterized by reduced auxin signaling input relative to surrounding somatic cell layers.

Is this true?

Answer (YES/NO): NO